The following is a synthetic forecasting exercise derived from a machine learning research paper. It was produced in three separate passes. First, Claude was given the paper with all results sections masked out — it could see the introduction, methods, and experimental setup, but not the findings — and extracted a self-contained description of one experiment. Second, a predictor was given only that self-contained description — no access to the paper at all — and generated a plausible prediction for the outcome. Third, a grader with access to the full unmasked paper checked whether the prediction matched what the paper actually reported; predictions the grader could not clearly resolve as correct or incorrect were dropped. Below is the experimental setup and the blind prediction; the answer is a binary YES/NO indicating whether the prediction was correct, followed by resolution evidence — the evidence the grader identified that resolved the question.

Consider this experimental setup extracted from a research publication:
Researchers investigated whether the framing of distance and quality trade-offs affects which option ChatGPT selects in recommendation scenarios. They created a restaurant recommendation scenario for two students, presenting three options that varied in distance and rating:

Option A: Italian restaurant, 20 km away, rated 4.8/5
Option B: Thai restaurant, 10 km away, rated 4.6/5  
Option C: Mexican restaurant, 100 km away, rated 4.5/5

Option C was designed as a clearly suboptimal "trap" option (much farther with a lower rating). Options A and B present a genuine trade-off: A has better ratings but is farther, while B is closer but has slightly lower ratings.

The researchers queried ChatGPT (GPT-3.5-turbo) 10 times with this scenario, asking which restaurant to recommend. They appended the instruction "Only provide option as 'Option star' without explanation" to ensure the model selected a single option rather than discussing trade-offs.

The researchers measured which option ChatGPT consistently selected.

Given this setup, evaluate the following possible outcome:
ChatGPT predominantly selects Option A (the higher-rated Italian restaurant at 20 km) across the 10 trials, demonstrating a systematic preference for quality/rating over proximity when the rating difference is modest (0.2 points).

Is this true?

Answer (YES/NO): NO